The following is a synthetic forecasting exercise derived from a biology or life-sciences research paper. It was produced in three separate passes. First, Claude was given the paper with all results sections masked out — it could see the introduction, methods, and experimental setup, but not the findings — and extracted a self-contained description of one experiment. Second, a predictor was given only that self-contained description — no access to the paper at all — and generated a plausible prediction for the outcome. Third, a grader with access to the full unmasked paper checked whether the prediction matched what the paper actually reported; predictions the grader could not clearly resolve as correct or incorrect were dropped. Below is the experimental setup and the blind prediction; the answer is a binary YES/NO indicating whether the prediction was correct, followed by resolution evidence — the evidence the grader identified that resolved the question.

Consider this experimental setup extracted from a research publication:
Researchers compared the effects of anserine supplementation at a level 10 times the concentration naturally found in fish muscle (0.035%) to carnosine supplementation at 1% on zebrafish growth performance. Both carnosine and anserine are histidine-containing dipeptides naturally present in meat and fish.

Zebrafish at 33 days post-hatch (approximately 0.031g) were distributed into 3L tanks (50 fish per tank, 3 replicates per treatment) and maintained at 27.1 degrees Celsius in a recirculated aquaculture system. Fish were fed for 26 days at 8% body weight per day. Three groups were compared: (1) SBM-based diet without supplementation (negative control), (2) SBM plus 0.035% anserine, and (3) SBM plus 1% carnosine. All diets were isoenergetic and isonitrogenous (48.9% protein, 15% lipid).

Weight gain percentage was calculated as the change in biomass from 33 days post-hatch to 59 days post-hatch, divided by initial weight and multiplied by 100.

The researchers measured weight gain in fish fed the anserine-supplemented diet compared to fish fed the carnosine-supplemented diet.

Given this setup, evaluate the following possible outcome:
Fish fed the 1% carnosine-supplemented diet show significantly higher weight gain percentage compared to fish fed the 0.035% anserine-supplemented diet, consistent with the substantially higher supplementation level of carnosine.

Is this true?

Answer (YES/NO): YES